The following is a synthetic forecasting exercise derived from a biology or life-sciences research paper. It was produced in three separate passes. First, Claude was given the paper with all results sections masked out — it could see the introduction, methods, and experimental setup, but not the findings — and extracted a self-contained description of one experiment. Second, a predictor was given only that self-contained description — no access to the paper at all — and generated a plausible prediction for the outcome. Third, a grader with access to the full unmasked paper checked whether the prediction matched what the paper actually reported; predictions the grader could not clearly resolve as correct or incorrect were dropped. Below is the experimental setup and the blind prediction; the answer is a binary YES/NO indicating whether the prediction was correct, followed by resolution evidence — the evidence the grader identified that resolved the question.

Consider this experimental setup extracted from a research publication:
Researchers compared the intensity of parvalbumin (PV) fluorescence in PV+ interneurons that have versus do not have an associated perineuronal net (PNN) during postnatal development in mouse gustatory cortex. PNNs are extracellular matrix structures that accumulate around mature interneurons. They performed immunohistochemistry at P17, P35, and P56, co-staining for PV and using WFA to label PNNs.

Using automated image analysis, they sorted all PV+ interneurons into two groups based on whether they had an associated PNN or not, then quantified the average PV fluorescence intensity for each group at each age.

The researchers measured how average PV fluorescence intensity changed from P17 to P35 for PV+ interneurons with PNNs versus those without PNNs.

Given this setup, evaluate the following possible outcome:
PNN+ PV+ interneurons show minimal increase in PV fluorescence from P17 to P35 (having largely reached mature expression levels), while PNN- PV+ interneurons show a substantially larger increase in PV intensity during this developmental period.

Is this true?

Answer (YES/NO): NO